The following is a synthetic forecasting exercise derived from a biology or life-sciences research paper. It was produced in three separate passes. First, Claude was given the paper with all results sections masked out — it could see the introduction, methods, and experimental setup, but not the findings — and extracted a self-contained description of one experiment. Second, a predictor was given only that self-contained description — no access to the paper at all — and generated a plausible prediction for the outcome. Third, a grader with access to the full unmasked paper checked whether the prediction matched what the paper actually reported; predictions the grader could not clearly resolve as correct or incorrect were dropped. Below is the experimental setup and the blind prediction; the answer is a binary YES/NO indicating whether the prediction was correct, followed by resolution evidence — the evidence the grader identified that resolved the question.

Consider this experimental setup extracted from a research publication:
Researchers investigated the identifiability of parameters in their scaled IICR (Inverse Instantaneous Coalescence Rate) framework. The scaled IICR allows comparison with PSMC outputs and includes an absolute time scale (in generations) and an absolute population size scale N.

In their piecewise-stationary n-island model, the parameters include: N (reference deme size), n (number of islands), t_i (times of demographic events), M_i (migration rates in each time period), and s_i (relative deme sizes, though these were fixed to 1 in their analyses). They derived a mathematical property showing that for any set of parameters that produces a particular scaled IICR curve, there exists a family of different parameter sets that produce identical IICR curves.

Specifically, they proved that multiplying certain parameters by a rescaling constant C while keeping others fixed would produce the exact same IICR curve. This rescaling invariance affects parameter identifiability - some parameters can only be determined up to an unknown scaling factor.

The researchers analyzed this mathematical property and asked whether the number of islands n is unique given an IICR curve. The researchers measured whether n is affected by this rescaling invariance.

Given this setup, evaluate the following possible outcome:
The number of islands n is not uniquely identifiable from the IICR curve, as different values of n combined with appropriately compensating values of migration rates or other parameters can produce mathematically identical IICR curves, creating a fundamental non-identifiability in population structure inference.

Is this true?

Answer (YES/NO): NO